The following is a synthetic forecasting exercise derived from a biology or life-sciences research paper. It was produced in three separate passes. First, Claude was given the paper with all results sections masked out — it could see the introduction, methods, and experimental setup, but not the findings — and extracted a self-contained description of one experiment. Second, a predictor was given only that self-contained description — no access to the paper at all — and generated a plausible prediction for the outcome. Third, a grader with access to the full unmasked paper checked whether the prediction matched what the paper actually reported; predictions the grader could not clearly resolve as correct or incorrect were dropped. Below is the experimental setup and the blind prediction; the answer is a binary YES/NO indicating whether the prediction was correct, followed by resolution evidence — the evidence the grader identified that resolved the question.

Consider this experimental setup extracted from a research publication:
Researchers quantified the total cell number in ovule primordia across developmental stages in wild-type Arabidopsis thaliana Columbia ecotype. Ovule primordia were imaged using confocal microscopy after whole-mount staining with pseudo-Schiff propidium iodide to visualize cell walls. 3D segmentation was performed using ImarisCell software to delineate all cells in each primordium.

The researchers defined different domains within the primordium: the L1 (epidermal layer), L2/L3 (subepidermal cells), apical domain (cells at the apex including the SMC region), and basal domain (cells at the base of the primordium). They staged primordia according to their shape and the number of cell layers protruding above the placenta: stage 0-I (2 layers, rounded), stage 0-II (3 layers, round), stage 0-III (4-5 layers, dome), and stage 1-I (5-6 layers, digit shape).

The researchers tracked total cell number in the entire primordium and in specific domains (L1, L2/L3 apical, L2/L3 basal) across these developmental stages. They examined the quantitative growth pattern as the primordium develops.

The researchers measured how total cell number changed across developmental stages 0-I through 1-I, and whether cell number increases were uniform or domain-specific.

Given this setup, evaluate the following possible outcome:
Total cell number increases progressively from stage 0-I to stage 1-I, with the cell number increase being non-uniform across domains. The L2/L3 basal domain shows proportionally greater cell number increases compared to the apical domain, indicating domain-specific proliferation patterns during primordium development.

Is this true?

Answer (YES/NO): NO